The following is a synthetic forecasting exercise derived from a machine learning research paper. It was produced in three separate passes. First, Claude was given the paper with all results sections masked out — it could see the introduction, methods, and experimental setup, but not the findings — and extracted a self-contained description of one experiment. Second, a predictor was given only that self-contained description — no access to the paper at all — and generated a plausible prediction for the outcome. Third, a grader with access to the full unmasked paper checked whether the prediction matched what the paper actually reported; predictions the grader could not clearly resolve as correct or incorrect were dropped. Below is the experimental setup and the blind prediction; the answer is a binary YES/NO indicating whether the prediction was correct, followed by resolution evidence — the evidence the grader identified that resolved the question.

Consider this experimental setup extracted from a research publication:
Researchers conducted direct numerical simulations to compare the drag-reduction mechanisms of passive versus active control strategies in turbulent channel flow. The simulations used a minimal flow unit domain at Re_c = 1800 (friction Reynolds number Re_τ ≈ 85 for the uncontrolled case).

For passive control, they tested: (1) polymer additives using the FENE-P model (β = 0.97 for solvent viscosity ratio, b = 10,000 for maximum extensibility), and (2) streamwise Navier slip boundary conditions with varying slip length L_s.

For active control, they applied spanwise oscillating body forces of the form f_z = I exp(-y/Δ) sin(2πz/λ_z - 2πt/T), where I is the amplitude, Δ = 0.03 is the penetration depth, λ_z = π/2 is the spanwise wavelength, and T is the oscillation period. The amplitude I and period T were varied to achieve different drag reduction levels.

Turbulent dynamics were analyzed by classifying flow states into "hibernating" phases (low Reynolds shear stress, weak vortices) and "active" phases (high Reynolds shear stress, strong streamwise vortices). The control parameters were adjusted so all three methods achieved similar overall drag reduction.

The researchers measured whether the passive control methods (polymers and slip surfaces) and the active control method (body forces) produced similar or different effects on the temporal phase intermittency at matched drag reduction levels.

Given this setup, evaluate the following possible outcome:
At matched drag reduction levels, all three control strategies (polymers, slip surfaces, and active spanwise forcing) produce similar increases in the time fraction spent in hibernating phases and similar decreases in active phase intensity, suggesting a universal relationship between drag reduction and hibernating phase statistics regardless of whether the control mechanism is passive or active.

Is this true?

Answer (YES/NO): NO